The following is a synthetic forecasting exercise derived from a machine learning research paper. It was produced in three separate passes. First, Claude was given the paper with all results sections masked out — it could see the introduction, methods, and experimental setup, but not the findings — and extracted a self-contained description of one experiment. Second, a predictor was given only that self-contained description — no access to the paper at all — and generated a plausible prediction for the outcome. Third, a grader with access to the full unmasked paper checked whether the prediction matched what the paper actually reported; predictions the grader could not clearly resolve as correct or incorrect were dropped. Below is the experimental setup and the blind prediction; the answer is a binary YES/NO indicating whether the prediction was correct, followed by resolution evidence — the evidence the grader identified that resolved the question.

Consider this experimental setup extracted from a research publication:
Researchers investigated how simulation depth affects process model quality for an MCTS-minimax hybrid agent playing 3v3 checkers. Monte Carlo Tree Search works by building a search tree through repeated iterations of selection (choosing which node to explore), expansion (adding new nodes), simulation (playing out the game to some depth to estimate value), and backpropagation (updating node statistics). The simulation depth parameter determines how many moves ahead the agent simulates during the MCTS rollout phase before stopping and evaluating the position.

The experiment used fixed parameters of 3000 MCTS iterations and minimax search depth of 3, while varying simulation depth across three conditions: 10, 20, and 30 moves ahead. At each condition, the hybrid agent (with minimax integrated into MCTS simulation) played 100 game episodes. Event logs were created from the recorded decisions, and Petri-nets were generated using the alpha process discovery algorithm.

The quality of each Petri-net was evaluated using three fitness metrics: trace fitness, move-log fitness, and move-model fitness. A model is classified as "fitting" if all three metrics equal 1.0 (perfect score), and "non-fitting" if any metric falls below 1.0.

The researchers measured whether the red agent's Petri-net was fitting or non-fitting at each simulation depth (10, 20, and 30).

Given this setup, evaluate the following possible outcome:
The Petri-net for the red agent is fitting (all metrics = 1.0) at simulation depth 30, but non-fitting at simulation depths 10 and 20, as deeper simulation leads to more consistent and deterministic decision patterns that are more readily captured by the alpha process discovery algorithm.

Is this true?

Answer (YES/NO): NO